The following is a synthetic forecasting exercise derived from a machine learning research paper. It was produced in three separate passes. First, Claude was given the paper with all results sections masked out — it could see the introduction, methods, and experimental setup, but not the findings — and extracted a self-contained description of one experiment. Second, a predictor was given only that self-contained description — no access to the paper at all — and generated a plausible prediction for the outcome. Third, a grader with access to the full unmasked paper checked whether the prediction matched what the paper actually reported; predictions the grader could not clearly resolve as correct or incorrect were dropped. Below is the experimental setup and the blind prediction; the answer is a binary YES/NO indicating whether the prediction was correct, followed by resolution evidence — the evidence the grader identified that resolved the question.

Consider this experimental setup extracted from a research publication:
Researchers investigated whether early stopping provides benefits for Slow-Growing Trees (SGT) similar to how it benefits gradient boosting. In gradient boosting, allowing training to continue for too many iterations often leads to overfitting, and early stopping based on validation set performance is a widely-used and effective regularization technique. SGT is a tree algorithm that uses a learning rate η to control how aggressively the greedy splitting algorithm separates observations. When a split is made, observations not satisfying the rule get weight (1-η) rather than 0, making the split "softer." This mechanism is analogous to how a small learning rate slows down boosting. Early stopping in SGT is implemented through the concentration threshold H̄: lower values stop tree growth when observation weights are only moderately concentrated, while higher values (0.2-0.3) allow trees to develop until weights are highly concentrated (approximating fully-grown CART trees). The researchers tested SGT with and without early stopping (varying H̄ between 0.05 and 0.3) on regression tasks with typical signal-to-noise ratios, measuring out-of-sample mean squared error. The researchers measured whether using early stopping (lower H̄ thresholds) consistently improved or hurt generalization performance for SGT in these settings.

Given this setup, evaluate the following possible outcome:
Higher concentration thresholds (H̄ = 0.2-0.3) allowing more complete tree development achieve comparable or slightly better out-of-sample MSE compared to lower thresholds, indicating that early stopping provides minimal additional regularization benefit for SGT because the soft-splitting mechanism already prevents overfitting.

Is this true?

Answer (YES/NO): NO